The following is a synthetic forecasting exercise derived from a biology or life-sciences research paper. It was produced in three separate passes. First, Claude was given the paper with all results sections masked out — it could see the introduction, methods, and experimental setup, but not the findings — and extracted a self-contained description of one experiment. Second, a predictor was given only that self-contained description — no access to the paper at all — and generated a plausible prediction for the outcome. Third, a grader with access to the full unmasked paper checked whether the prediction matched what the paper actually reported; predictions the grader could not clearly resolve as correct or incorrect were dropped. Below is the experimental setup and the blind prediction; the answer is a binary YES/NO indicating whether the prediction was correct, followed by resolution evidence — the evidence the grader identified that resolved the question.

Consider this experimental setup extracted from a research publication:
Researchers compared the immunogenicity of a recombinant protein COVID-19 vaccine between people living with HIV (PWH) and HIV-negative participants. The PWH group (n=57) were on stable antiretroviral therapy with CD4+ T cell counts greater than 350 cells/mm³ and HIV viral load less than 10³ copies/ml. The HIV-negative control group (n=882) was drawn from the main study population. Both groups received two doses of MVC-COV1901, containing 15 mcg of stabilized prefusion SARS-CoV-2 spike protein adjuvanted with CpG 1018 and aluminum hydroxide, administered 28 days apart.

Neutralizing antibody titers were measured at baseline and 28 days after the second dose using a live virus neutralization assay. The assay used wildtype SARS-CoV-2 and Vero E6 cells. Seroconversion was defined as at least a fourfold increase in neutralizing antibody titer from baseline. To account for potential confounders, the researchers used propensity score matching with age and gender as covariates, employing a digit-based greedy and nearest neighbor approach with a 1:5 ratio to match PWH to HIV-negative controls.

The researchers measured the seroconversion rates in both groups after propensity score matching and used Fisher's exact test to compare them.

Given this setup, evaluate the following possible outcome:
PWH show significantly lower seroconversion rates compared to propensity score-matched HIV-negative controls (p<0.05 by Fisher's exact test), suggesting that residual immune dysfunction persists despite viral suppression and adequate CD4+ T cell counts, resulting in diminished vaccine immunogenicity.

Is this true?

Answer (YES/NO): NO